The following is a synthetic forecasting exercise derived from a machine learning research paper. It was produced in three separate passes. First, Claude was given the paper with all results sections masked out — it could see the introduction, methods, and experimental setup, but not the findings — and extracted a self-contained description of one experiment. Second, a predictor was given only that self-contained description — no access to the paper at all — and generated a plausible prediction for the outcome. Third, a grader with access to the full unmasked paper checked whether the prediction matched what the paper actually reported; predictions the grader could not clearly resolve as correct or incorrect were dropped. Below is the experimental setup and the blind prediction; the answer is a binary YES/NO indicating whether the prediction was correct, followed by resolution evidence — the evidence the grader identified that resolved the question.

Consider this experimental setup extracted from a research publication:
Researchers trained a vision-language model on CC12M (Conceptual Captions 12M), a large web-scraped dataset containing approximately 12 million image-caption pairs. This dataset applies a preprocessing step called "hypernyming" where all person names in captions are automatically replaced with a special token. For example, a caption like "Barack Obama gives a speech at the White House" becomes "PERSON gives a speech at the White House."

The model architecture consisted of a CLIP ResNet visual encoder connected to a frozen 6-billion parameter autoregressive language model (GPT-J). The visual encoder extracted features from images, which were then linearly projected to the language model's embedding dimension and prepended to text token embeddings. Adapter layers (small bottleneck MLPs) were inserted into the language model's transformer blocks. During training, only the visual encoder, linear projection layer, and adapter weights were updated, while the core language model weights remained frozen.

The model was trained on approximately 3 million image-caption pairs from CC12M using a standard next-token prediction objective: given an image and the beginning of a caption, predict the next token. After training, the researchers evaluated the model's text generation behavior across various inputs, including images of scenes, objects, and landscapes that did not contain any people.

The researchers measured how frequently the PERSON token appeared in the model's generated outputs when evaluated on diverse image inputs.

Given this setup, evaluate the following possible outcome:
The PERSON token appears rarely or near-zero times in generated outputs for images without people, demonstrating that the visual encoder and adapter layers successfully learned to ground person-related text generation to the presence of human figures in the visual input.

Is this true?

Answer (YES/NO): NO